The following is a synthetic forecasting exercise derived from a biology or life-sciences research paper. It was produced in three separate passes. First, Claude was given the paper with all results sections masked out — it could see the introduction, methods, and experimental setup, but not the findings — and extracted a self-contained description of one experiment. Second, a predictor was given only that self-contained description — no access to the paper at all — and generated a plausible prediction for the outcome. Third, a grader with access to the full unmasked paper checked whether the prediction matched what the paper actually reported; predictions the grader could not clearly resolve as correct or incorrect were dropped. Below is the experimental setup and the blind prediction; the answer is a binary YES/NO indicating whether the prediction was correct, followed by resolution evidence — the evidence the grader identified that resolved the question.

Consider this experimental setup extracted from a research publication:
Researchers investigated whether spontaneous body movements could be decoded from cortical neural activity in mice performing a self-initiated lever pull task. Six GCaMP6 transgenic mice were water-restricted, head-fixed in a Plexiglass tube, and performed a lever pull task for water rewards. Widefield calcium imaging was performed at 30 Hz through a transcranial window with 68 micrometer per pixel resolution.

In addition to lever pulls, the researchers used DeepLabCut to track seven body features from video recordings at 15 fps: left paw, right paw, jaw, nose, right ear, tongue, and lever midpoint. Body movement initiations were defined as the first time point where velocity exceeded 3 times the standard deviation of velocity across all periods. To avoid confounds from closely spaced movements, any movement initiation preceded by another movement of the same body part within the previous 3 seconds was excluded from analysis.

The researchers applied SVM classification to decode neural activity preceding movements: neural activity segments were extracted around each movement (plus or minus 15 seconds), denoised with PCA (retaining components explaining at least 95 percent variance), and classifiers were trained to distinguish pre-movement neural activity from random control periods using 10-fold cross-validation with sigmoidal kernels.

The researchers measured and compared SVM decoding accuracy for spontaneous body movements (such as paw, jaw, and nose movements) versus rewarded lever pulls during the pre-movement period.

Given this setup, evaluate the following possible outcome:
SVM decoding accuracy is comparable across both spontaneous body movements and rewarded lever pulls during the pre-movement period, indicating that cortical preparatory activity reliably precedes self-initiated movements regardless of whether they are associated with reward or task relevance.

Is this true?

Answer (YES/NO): YES